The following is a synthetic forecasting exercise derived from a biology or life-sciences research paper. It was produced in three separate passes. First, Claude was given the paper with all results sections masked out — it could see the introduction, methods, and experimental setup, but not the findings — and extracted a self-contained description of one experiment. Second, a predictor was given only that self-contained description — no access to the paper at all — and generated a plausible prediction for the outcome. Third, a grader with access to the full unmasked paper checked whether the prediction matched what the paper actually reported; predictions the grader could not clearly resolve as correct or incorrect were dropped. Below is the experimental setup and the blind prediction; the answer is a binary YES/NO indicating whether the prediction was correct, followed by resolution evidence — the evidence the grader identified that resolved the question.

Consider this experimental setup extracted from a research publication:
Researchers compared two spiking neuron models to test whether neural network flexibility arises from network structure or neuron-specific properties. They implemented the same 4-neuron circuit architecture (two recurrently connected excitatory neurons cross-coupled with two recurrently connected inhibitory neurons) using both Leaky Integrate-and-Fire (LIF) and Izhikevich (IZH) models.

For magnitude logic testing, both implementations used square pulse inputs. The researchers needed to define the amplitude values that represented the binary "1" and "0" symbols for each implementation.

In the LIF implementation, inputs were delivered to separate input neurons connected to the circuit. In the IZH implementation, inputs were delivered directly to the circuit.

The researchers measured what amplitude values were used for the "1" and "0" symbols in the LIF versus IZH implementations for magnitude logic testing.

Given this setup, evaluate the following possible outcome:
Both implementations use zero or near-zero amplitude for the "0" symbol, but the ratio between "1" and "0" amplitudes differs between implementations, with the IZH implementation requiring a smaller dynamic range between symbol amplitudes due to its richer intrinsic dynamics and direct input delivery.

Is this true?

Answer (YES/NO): NO